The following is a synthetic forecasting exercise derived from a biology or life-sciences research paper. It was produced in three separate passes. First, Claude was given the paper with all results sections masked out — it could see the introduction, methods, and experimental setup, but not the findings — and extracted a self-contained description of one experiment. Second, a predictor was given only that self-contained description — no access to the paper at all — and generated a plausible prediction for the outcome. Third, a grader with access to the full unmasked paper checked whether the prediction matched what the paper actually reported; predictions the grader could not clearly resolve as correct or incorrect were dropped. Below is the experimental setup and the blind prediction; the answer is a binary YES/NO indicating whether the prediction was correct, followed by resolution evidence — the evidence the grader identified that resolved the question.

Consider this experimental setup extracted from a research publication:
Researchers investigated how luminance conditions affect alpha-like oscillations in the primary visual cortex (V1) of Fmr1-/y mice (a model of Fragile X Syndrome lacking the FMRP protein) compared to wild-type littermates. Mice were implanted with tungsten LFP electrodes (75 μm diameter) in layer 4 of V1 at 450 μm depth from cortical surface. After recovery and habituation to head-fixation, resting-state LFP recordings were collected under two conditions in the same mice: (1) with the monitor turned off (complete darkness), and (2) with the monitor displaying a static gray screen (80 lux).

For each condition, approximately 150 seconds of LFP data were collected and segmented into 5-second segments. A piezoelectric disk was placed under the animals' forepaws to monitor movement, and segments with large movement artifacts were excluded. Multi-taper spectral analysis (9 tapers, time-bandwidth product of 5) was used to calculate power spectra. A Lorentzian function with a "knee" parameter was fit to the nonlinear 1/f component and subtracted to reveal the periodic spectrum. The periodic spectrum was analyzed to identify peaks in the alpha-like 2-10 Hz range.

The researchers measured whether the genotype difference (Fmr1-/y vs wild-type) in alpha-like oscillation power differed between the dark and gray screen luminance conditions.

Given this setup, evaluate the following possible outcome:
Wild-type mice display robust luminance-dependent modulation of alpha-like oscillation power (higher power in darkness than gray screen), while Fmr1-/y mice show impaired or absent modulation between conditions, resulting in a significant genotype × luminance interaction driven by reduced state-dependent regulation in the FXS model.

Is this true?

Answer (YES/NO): NO